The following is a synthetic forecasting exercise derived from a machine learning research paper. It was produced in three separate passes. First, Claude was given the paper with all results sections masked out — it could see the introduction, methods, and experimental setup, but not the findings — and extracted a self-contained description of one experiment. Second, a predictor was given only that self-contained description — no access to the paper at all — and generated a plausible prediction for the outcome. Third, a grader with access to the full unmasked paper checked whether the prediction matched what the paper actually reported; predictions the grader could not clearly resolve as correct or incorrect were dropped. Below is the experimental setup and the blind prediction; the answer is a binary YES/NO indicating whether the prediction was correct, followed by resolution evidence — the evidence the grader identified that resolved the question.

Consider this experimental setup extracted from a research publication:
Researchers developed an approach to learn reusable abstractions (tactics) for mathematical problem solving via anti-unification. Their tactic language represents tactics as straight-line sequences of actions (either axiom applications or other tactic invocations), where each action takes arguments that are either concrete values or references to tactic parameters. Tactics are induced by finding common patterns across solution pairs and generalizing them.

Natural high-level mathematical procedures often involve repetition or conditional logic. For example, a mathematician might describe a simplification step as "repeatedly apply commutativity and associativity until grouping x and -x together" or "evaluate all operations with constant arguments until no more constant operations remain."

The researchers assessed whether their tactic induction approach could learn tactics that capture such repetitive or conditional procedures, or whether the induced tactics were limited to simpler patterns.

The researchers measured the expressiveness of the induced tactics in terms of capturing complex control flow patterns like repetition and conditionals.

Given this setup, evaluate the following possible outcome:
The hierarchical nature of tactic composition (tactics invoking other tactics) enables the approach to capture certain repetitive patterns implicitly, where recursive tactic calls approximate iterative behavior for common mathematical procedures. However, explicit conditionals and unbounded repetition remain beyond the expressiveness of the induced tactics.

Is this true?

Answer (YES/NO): NO